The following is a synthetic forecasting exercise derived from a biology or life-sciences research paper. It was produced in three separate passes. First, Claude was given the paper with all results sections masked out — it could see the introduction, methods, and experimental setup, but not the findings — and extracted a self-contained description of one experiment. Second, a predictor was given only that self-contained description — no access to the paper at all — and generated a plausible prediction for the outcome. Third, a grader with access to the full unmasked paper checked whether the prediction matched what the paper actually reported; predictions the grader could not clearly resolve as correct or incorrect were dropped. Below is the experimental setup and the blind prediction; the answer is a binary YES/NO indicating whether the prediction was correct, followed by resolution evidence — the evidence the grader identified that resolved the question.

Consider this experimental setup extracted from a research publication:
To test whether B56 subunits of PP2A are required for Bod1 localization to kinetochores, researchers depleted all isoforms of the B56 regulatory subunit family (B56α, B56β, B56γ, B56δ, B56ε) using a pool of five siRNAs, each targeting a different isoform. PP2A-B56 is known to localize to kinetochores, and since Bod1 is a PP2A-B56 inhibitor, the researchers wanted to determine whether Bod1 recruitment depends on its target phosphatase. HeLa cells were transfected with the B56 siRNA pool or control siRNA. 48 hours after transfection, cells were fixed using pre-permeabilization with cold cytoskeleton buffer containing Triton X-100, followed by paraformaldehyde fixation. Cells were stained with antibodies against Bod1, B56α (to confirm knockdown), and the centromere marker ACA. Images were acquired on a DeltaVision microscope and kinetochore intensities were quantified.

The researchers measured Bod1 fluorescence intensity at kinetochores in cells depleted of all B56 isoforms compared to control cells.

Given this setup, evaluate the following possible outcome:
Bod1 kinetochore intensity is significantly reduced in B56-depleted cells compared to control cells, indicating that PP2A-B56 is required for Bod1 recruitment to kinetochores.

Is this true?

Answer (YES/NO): NO